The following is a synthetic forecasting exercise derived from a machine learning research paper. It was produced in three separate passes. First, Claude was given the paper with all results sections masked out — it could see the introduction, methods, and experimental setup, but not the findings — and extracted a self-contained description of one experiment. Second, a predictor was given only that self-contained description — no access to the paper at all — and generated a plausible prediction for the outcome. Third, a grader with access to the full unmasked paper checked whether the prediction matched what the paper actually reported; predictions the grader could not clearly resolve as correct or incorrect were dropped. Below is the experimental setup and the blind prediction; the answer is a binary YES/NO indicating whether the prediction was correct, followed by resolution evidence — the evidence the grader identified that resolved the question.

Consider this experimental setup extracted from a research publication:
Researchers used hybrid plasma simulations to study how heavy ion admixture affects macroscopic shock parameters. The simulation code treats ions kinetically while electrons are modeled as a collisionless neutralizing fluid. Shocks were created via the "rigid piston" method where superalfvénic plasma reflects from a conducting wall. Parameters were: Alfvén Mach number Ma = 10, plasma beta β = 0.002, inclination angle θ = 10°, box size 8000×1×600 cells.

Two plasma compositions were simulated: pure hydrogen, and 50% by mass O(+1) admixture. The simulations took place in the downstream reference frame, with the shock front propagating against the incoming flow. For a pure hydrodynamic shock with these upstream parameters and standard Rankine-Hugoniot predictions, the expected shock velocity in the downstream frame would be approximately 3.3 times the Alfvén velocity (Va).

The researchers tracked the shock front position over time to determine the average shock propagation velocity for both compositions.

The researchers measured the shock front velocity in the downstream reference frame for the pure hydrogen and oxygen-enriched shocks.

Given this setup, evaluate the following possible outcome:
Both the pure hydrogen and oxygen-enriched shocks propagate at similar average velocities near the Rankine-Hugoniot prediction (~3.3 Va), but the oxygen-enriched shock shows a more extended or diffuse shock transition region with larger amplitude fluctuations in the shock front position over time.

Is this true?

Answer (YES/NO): NO